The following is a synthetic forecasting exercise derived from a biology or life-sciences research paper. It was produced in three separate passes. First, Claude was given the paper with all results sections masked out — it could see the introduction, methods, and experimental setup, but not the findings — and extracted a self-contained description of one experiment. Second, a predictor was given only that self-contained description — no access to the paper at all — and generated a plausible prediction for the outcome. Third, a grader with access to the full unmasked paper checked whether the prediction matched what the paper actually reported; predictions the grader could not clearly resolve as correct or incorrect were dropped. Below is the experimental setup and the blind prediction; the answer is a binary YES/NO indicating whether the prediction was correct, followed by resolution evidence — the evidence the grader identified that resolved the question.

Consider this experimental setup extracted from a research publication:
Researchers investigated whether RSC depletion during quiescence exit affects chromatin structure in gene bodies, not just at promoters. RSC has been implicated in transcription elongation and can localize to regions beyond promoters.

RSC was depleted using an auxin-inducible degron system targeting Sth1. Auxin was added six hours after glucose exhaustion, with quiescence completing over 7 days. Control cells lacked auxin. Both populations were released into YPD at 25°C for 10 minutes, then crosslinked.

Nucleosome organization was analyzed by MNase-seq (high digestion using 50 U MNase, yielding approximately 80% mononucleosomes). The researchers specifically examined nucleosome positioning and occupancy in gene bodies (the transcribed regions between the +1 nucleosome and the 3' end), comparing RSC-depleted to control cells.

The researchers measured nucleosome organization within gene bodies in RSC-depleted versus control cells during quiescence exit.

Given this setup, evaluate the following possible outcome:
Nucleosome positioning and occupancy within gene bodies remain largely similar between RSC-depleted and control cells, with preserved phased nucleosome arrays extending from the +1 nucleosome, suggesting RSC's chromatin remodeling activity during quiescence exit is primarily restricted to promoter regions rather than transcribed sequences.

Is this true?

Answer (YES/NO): NO